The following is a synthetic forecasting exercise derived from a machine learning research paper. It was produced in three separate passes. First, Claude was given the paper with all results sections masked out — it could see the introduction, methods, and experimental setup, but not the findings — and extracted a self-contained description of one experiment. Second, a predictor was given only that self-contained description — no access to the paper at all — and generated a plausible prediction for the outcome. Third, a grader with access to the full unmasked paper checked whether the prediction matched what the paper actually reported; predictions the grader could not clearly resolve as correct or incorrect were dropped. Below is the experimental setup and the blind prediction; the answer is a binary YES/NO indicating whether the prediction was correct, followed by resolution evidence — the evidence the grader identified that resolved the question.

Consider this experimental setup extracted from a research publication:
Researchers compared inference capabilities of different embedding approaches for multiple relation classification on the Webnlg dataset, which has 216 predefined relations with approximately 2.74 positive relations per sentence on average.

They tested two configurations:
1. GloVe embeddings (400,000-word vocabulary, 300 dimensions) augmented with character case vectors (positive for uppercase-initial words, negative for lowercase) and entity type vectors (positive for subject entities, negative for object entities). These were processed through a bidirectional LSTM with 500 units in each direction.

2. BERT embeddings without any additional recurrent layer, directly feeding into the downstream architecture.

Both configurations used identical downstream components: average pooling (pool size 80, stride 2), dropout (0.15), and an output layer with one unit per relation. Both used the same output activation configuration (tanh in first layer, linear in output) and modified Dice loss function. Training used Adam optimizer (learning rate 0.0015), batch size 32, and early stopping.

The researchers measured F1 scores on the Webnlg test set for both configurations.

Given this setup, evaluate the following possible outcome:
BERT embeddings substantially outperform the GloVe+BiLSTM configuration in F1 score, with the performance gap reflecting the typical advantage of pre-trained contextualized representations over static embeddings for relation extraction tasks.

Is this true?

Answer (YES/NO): NO